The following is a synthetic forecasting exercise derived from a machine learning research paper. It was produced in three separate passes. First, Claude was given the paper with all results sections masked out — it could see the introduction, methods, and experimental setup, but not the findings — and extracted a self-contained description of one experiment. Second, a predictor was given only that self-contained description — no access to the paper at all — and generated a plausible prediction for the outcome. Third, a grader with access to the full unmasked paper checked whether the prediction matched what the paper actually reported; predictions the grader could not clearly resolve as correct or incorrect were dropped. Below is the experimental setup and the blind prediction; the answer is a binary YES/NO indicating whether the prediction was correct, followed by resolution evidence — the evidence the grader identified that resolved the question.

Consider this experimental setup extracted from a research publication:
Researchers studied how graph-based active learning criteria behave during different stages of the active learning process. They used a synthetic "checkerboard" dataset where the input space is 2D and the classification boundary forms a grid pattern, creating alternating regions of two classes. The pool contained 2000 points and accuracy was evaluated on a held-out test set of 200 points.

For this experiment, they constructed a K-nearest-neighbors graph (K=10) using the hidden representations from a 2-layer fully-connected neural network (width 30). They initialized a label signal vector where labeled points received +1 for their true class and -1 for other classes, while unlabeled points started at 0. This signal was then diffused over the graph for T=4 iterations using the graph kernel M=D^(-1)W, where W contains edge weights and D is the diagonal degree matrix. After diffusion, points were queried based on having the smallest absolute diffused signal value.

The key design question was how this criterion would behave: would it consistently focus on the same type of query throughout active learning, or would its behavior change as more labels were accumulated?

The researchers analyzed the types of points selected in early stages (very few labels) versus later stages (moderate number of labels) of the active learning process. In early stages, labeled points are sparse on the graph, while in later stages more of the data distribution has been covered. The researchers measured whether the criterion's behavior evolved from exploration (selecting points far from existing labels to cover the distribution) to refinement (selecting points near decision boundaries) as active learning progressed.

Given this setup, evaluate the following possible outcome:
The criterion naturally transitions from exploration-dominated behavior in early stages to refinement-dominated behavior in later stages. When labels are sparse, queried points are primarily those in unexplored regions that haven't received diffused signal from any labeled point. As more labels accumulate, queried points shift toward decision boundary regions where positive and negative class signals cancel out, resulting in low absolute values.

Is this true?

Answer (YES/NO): YES